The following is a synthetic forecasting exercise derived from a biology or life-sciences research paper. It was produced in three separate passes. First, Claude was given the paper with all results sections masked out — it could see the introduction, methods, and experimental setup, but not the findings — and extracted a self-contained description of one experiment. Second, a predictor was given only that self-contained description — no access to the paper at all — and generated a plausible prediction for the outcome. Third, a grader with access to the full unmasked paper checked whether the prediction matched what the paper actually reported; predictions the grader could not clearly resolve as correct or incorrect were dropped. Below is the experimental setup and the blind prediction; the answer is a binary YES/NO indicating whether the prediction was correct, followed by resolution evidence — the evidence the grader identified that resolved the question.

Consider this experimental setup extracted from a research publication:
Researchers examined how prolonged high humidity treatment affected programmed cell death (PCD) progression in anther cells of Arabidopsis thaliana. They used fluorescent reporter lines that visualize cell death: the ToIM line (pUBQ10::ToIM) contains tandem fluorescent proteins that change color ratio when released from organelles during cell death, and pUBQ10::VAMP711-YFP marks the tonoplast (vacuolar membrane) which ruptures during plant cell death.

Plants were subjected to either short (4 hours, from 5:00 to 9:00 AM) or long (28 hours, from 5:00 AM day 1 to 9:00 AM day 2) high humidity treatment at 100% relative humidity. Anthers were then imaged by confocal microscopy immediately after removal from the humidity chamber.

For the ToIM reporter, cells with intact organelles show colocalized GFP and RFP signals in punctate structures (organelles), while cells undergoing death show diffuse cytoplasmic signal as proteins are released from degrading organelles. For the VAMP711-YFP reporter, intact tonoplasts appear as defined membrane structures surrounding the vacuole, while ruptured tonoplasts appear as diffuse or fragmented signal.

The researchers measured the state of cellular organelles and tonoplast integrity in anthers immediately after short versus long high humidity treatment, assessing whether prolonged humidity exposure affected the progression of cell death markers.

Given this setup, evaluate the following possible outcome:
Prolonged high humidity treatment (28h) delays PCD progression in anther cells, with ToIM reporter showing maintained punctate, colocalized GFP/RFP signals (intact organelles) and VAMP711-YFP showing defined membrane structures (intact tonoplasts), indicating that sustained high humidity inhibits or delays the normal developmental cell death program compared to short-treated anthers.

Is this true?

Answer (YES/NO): NO